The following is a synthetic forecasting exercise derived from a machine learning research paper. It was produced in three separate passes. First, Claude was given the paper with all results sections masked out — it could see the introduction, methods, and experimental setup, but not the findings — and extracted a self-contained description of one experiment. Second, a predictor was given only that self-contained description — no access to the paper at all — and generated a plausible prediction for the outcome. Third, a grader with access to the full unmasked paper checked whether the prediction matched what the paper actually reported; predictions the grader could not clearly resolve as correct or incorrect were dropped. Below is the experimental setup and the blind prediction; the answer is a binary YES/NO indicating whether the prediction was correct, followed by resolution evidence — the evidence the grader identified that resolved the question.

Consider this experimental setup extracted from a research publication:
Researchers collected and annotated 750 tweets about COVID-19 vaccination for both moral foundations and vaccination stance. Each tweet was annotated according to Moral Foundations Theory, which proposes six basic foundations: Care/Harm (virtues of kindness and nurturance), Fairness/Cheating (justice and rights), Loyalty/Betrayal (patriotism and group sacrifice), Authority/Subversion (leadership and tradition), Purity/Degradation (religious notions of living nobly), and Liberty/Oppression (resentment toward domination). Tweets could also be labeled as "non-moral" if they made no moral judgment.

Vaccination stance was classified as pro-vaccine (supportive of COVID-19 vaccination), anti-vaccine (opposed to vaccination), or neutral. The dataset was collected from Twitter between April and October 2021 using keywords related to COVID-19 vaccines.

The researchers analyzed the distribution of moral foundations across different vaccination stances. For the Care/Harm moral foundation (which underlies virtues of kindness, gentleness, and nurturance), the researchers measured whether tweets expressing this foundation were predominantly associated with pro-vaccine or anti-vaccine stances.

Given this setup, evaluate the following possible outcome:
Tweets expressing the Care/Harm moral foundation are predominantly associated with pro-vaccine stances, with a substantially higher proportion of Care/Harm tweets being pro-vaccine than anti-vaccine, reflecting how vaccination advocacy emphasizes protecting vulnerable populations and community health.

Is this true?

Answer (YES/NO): YES